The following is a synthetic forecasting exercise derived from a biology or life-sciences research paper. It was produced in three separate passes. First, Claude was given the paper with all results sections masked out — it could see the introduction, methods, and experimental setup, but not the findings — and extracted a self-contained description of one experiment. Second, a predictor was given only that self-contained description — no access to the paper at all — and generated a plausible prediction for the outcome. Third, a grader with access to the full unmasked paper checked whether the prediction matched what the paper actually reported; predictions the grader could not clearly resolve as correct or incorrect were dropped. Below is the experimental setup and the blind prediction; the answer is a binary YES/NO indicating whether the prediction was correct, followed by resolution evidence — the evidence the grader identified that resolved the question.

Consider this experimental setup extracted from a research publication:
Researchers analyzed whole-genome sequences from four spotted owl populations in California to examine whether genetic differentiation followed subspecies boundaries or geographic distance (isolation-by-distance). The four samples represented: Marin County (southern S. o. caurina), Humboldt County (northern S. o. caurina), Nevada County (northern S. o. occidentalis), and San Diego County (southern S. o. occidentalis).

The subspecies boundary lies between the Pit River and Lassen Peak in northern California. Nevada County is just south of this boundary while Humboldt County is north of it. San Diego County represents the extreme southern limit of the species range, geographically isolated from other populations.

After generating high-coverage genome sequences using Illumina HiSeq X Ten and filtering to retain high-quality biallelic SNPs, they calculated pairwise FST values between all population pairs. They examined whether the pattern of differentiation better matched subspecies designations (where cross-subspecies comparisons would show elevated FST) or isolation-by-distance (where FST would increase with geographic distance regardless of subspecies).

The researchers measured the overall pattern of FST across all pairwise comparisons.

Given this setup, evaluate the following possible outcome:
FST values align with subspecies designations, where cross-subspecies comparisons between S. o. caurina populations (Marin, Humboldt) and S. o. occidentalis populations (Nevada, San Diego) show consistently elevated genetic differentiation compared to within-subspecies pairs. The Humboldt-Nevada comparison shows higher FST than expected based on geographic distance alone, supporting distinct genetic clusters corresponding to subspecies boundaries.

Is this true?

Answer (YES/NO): NO